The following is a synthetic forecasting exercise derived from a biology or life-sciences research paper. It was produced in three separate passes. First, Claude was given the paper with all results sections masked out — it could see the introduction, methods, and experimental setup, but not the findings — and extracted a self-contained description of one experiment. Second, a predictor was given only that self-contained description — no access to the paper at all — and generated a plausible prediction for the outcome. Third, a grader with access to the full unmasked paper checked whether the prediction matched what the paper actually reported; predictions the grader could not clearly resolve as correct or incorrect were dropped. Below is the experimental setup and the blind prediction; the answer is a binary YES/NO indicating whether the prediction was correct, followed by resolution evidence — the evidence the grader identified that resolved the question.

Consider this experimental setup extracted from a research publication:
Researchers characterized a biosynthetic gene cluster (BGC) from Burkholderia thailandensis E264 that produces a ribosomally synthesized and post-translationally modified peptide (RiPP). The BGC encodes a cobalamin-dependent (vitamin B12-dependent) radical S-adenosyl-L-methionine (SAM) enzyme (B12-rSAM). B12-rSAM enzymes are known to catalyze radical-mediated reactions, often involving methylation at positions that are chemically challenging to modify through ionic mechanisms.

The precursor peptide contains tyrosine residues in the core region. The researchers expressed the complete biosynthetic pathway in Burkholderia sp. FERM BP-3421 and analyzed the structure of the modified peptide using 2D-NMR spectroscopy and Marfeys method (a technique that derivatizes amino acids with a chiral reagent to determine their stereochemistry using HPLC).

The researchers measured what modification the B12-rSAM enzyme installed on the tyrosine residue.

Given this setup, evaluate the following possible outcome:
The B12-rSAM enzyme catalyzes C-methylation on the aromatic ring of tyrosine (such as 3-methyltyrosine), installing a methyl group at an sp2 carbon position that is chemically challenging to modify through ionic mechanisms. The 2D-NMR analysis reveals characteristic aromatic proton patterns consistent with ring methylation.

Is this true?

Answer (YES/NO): NO